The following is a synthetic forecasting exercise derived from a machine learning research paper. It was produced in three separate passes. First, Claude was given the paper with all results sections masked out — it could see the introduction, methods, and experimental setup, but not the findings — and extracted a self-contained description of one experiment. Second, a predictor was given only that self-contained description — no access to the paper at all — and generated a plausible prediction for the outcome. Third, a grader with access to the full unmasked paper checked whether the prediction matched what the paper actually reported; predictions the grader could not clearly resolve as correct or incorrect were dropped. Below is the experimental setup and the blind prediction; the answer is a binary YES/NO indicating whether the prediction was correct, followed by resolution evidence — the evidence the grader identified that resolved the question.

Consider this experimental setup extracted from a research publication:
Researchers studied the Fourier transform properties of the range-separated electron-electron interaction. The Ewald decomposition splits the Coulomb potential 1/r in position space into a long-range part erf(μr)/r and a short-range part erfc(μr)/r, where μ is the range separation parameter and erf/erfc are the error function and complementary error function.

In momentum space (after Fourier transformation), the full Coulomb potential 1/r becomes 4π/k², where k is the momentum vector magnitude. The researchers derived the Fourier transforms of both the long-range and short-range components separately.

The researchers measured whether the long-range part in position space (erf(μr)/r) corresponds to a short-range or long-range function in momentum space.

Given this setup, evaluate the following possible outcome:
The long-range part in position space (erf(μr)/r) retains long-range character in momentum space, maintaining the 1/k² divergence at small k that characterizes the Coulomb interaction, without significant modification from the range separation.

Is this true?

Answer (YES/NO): NO